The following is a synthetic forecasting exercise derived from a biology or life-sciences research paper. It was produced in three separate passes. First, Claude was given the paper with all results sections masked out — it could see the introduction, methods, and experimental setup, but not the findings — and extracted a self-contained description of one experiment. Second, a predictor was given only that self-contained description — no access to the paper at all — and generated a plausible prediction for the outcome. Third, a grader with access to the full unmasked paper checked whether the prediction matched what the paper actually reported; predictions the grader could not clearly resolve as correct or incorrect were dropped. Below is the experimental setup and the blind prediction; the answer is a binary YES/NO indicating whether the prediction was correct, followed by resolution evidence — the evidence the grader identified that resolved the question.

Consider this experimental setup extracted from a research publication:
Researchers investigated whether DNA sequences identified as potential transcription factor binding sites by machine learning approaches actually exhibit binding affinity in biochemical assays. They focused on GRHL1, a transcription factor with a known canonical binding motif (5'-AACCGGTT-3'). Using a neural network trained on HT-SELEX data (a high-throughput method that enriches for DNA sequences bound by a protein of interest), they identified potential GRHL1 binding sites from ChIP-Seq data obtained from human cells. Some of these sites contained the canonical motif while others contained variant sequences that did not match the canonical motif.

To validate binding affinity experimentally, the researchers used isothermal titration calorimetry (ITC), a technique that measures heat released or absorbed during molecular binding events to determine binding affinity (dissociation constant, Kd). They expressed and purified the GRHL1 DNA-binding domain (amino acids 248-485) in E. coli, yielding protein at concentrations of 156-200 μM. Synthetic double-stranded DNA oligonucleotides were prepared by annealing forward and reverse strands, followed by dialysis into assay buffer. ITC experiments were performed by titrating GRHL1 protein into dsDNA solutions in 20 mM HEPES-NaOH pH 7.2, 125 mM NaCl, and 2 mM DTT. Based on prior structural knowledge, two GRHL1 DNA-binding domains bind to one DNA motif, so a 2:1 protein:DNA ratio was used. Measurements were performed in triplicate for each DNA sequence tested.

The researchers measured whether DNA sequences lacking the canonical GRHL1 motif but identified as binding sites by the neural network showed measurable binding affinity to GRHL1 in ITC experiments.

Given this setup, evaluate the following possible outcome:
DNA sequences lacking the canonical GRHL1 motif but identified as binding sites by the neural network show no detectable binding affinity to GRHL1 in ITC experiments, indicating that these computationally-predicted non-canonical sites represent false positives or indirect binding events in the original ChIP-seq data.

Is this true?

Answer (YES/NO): NO